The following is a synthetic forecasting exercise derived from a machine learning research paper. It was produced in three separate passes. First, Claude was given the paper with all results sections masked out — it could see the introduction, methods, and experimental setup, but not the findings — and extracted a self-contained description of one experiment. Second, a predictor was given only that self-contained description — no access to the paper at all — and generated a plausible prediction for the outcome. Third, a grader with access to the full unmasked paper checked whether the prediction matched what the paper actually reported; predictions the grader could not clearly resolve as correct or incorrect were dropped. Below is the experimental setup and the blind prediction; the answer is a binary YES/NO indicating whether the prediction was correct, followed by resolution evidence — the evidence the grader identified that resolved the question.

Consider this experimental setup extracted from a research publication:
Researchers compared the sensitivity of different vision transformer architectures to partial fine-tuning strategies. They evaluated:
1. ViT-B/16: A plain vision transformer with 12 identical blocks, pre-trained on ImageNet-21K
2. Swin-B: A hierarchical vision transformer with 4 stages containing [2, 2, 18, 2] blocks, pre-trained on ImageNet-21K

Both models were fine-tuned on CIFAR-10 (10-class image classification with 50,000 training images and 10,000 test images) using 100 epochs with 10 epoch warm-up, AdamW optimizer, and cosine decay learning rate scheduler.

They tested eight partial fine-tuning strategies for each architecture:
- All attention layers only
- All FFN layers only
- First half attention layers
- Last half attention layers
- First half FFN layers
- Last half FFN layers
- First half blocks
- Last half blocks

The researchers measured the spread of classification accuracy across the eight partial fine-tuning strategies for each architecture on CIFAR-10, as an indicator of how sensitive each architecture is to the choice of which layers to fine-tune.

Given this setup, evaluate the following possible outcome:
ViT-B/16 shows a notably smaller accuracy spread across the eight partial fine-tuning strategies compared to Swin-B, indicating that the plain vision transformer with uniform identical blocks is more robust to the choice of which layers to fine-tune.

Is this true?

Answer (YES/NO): NO